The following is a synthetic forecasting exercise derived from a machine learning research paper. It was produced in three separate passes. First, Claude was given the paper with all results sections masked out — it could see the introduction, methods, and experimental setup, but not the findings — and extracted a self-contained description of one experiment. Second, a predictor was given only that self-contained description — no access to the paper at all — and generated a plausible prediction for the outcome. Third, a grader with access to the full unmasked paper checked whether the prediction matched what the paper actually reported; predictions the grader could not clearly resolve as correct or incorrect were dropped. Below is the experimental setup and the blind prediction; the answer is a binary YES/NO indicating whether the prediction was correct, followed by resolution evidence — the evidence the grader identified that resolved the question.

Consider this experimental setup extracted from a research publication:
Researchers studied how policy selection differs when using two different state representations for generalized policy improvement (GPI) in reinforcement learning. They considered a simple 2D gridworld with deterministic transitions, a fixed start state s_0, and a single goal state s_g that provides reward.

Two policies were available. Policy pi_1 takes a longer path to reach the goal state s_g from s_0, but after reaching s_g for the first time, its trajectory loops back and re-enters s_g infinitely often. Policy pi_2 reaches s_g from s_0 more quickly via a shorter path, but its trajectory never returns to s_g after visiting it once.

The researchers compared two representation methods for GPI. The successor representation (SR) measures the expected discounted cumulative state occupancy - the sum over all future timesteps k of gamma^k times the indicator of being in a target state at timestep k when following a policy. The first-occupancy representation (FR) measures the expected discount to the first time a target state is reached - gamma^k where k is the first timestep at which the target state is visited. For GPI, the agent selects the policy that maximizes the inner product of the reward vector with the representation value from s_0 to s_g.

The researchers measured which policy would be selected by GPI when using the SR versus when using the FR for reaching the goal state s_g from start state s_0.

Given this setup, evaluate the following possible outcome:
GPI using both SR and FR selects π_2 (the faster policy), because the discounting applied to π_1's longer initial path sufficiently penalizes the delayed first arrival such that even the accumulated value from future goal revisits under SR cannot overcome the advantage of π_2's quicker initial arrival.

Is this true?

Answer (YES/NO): NO